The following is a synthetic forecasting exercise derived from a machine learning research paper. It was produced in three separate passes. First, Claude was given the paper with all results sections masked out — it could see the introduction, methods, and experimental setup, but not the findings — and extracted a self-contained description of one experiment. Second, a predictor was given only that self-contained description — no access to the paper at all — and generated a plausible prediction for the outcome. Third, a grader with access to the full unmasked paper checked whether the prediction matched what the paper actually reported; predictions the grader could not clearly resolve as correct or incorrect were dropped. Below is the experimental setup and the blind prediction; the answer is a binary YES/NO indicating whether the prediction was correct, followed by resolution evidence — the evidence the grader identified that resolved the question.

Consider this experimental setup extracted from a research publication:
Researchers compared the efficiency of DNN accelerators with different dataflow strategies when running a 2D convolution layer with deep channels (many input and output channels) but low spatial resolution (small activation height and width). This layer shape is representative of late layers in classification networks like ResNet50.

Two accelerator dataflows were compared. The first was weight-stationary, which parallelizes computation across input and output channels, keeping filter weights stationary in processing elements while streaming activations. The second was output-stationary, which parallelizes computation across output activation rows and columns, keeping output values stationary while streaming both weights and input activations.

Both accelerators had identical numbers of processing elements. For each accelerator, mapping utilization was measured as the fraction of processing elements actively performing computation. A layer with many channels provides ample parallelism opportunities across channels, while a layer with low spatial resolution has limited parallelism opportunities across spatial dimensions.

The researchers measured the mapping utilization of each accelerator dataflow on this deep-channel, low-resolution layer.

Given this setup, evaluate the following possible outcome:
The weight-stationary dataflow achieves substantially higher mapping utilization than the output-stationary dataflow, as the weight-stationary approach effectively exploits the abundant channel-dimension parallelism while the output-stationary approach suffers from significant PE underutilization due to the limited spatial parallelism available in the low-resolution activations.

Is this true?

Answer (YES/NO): YES